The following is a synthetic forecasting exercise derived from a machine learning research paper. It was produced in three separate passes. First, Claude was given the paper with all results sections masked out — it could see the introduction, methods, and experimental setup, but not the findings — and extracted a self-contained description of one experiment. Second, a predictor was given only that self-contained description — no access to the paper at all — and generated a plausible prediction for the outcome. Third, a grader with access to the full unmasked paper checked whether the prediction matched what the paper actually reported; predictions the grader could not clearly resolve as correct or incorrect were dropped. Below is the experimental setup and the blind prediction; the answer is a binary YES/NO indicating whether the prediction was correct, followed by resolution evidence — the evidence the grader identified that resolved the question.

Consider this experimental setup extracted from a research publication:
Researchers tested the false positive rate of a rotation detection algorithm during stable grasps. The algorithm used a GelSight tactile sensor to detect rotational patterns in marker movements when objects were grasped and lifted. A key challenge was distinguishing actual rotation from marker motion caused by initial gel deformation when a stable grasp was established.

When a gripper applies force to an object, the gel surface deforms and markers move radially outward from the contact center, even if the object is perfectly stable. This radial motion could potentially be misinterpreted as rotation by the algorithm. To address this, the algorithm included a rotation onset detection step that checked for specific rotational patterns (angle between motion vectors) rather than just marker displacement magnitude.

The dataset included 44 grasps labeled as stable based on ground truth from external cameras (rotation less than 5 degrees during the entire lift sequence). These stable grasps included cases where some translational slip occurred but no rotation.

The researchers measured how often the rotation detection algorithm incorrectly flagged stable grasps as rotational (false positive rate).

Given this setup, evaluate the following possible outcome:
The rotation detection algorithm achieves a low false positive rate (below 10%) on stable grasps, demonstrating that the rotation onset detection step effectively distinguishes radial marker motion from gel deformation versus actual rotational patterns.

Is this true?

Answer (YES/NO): YES